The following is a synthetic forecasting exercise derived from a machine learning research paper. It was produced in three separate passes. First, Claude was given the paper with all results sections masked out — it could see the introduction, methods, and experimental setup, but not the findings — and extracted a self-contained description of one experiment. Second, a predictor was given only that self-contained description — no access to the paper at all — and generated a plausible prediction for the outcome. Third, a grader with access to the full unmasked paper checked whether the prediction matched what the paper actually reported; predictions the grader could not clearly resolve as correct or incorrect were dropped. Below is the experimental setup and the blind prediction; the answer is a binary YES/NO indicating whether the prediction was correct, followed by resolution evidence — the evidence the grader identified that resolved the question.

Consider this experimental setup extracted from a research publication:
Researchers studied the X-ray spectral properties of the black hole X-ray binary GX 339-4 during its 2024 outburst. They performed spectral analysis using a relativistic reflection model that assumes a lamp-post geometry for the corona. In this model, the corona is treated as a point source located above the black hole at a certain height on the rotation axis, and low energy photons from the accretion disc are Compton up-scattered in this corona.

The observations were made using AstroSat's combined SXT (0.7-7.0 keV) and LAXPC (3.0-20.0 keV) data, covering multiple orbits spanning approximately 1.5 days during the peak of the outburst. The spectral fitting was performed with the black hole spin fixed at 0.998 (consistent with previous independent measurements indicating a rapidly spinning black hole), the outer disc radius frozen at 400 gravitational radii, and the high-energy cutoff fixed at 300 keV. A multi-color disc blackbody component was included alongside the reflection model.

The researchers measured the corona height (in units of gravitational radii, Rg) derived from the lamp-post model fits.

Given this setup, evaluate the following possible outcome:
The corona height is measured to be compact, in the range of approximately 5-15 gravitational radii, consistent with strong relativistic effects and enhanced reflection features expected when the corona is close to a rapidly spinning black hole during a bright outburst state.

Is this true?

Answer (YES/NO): NO